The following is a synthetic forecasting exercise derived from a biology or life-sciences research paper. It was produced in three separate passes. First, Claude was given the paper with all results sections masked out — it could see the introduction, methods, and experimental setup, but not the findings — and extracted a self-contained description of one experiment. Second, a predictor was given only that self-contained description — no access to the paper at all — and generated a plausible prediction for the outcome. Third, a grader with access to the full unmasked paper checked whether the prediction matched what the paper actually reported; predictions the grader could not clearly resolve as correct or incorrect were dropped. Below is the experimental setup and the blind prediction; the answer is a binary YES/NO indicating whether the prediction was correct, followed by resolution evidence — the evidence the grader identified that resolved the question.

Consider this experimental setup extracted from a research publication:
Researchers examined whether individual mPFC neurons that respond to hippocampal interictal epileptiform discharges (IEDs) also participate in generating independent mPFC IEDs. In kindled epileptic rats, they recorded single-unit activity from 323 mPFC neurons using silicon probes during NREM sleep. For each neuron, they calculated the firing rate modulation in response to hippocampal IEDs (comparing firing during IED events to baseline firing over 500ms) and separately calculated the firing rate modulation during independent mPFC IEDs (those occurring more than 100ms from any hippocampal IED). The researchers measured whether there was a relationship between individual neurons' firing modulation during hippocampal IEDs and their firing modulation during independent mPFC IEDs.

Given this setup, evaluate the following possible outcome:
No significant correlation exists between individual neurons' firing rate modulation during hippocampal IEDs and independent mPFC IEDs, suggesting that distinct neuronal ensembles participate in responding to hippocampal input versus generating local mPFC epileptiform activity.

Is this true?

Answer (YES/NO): NO